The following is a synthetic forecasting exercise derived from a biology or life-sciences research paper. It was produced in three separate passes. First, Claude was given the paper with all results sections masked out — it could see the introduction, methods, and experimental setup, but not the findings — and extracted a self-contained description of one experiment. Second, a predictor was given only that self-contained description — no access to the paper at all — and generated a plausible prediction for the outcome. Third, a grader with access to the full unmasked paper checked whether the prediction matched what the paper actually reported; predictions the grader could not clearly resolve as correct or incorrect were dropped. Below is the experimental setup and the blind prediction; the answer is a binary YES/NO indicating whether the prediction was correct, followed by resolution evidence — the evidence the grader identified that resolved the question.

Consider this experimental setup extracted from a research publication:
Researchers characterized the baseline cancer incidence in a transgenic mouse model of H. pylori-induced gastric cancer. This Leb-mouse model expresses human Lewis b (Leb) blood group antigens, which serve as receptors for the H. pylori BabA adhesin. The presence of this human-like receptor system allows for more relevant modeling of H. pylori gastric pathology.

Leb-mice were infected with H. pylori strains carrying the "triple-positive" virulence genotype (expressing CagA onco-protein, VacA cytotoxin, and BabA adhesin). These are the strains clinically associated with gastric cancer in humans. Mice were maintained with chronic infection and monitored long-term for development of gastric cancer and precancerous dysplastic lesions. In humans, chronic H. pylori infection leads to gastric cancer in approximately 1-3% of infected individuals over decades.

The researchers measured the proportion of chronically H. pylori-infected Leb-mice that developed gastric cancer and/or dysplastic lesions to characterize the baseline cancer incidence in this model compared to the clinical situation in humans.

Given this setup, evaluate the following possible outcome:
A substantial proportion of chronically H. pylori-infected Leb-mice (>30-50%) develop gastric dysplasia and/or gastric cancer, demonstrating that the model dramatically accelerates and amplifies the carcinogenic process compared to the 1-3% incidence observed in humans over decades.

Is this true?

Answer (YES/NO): YES